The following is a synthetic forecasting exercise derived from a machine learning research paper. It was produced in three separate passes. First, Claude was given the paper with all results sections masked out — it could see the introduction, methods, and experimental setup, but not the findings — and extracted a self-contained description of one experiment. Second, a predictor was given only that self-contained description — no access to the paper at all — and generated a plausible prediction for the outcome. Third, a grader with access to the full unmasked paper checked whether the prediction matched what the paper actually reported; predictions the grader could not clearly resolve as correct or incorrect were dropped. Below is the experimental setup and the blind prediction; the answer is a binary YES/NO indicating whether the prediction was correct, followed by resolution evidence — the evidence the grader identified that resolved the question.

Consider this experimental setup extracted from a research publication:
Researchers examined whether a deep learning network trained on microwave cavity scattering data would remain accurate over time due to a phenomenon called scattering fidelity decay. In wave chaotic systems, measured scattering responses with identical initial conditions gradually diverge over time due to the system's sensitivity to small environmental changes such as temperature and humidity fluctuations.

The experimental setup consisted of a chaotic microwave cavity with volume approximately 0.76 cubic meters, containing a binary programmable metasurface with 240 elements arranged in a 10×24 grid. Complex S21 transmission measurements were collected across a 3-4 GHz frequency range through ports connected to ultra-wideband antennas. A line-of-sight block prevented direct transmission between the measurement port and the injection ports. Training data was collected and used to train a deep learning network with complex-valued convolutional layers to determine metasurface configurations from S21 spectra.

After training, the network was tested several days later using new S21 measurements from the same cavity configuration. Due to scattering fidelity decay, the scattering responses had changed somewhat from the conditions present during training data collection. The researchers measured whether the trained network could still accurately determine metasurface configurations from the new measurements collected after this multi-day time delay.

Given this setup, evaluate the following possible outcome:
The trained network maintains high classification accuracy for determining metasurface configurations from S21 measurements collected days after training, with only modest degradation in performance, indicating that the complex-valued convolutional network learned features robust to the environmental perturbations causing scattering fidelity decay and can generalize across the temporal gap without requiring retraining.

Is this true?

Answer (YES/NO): YES